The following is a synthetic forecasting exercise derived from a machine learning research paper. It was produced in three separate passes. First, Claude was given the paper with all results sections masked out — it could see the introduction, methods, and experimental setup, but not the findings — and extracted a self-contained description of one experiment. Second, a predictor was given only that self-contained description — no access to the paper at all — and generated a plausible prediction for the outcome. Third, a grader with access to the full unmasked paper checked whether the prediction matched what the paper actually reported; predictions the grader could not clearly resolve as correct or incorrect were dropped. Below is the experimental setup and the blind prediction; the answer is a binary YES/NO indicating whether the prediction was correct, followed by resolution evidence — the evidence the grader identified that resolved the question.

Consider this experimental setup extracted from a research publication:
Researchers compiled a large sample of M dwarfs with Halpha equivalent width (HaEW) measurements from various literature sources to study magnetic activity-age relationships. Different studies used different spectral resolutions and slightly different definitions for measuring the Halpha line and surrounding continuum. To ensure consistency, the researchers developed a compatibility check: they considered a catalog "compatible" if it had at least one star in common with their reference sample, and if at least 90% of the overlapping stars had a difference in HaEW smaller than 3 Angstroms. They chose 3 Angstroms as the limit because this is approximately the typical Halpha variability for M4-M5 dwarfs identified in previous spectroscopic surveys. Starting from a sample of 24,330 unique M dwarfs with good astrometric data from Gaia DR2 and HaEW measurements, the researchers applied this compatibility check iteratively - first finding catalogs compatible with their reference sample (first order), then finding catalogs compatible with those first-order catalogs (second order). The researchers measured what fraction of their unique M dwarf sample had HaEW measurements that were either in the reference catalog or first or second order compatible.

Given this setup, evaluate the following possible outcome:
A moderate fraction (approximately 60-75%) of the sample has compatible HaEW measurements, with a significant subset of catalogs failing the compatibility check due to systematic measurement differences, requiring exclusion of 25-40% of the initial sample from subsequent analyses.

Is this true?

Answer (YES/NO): NO